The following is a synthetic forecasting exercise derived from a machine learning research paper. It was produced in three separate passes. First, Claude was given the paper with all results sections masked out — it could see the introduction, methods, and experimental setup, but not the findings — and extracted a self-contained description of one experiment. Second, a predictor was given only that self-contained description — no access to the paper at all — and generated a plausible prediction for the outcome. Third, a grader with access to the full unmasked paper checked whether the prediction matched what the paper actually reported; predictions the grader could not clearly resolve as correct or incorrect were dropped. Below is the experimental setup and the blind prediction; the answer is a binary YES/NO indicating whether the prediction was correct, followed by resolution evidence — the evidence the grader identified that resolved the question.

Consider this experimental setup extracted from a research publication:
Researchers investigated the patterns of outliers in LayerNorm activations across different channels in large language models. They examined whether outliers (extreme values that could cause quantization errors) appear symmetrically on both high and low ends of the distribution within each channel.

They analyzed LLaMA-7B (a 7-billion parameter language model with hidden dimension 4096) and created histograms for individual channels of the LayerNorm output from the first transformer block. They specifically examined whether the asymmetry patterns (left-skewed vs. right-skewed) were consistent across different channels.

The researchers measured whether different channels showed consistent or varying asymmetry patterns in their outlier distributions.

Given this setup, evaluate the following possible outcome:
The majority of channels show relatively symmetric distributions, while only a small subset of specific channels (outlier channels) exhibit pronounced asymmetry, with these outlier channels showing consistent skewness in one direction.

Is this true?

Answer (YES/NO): NO